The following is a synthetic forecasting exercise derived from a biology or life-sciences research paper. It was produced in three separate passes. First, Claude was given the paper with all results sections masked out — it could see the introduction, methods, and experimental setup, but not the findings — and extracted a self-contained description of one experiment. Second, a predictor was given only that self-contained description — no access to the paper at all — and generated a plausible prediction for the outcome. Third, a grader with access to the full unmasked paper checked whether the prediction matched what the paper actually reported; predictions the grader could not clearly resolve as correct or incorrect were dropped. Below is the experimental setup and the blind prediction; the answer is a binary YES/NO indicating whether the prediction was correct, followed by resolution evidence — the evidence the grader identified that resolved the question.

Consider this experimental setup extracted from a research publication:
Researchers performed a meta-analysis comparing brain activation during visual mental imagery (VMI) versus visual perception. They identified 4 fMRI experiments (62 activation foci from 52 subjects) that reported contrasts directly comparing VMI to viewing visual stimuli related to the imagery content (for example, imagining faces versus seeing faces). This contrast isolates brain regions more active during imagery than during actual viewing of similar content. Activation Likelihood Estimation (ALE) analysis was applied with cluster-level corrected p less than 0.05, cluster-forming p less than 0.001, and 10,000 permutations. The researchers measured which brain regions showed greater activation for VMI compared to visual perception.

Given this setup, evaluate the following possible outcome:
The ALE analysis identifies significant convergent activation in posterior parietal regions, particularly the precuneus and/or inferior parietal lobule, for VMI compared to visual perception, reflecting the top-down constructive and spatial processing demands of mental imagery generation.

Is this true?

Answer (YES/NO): NO